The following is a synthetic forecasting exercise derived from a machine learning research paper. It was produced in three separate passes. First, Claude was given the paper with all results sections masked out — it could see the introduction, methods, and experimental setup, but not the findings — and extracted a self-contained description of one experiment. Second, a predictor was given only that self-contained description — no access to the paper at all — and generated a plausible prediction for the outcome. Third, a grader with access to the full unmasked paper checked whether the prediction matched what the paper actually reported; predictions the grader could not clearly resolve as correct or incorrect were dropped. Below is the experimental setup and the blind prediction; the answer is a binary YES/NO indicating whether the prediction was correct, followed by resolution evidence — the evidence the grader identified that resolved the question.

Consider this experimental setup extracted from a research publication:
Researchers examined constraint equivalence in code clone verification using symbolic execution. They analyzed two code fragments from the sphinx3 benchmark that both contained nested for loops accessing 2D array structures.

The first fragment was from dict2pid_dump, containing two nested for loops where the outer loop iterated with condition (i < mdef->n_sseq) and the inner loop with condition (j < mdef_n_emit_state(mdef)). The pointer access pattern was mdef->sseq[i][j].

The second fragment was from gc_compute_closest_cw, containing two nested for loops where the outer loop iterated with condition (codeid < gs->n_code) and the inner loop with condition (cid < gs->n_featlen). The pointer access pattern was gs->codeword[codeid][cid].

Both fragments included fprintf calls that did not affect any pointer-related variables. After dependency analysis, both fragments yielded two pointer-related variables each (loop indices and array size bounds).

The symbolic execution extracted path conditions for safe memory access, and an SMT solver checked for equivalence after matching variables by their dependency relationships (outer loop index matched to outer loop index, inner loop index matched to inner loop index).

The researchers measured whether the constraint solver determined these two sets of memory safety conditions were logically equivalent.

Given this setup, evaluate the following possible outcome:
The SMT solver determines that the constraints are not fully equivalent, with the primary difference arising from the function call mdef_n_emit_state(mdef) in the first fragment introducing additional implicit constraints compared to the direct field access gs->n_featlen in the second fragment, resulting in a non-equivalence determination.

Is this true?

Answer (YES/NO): NO